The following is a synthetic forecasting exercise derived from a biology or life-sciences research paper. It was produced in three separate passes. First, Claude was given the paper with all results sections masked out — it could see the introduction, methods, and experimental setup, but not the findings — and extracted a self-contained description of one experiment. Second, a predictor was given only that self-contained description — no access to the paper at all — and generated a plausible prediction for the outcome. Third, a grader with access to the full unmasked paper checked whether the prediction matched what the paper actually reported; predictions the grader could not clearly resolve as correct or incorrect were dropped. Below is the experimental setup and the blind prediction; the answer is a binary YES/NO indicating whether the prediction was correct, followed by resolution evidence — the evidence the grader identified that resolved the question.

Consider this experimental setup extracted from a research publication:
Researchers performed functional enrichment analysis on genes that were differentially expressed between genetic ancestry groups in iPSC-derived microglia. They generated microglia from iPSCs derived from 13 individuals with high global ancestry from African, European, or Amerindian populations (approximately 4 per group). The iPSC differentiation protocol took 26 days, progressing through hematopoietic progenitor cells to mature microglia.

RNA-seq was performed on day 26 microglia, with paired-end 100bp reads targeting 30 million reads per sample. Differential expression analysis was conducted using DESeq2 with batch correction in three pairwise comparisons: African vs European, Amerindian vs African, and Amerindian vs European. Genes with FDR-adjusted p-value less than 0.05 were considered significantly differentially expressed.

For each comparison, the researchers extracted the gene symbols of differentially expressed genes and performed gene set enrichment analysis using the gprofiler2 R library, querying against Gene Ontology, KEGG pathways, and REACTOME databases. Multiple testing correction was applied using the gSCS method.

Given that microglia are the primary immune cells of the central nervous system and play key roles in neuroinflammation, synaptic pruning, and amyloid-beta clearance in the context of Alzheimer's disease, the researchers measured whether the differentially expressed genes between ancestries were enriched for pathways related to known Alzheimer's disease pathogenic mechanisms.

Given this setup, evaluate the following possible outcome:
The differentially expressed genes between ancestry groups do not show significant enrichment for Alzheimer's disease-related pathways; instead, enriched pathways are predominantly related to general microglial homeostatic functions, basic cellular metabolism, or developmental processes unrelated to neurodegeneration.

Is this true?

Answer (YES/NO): NO